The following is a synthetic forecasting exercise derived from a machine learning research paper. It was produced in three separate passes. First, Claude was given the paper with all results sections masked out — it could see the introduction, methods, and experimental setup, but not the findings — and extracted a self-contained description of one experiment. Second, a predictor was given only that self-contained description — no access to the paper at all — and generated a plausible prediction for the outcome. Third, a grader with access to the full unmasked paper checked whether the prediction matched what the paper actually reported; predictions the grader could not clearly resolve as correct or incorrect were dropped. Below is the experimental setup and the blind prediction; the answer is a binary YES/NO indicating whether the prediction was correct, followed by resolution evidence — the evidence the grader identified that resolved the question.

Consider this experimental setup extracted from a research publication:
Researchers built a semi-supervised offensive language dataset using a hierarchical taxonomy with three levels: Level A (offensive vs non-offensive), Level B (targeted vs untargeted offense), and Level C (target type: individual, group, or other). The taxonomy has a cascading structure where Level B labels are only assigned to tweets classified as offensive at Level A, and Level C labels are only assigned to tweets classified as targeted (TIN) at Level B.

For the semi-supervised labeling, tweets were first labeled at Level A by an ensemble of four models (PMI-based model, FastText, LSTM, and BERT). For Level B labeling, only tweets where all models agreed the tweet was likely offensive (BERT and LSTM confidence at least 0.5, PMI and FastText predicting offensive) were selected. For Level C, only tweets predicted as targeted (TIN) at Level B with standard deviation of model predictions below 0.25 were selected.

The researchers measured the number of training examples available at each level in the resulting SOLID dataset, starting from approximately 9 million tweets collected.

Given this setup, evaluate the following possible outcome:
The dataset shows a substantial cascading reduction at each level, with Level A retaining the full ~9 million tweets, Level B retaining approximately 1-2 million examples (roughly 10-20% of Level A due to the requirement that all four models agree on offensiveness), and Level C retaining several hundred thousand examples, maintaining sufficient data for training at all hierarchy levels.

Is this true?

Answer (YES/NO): NO